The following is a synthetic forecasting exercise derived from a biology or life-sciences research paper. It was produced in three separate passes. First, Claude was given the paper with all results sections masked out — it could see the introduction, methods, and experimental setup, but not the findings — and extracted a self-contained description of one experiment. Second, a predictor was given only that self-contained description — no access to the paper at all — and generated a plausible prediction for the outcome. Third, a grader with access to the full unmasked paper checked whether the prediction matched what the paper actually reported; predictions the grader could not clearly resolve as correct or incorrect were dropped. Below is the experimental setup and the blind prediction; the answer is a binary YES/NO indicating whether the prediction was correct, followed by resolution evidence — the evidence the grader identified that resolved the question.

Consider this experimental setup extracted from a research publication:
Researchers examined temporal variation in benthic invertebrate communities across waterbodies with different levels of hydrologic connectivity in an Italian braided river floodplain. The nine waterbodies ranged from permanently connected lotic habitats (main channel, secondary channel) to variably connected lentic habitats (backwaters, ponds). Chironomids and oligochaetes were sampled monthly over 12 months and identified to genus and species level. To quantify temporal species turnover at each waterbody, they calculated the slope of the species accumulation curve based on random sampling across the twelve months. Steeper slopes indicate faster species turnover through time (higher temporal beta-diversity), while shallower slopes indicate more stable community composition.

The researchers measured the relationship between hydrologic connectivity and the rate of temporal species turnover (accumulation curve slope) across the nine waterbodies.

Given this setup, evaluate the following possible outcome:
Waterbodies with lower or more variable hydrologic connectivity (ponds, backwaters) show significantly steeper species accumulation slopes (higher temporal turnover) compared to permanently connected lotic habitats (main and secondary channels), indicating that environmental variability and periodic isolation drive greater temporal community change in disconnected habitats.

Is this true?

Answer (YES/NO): YES